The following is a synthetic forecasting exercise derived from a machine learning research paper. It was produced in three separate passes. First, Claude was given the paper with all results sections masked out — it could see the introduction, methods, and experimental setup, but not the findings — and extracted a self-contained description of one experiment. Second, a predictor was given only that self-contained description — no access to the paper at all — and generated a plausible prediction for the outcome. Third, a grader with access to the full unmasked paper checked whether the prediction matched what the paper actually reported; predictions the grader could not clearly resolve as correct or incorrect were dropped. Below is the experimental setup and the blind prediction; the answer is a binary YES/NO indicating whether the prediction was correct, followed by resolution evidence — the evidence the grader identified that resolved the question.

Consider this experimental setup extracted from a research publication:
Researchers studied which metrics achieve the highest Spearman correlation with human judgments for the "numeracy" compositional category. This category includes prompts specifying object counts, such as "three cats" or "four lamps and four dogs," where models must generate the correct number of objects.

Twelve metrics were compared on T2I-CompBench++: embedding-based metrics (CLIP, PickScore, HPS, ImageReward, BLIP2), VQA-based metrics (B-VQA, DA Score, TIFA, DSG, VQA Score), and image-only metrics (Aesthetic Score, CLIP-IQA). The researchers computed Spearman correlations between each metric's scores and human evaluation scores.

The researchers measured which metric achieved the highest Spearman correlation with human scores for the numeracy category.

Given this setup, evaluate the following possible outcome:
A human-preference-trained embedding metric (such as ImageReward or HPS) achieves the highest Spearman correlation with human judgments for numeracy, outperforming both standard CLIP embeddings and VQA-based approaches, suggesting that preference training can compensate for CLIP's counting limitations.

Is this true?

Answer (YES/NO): NO